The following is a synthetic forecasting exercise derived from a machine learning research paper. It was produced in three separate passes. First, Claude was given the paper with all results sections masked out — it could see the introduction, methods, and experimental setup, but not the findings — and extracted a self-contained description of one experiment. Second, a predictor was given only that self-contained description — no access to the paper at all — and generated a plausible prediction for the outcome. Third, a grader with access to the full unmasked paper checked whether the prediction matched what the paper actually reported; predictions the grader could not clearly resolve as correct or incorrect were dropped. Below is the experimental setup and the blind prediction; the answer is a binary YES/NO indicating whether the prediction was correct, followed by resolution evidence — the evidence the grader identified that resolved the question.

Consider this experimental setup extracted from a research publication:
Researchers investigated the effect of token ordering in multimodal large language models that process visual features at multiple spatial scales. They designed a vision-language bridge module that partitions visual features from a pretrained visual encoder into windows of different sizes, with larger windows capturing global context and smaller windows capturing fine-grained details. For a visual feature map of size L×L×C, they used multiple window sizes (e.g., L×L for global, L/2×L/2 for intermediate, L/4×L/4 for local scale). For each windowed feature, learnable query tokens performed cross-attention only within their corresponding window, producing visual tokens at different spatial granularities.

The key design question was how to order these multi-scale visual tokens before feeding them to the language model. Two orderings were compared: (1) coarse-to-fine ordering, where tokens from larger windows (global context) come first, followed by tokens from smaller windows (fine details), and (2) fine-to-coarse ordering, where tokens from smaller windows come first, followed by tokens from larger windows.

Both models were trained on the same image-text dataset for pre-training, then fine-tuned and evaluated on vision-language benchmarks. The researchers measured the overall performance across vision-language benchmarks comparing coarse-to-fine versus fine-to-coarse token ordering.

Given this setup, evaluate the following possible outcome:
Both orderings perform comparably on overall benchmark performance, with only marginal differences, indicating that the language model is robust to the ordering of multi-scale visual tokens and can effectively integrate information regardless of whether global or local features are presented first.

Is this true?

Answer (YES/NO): NO